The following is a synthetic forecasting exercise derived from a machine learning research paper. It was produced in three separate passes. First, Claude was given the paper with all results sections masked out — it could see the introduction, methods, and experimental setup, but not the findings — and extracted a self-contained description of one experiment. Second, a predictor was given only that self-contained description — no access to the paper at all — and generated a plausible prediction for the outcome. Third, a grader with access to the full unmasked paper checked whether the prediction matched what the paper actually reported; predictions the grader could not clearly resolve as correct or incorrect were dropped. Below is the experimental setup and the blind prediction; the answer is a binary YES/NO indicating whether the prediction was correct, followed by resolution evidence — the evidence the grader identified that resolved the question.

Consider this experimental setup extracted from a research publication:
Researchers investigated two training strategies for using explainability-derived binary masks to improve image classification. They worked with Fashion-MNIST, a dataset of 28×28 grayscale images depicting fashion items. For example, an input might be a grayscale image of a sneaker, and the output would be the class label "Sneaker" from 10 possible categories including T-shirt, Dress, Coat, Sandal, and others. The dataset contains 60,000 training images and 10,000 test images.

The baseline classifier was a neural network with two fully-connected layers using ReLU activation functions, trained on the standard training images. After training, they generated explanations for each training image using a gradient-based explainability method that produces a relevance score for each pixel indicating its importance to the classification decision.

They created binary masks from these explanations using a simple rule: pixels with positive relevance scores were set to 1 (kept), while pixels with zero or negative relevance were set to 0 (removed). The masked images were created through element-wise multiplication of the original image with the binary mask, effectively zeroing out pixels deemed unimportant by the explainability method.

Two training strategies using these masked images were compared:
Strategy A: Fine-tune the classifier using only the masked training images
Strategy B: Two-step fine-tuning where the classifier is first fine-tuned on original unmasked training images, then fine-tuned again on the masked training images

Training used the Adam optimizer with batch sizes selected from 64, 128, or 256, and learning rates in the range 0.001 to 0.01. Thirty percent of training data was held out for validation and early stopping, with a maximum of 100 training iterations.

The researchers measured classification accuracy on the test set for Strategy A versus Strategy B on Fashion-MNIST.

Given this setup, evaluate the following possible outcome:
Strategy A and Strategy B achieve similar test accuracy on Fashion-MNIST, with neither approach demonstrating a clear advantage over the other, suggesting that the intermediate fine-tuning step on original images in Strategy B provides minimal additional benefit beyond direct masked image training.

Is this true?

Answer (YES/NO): NO